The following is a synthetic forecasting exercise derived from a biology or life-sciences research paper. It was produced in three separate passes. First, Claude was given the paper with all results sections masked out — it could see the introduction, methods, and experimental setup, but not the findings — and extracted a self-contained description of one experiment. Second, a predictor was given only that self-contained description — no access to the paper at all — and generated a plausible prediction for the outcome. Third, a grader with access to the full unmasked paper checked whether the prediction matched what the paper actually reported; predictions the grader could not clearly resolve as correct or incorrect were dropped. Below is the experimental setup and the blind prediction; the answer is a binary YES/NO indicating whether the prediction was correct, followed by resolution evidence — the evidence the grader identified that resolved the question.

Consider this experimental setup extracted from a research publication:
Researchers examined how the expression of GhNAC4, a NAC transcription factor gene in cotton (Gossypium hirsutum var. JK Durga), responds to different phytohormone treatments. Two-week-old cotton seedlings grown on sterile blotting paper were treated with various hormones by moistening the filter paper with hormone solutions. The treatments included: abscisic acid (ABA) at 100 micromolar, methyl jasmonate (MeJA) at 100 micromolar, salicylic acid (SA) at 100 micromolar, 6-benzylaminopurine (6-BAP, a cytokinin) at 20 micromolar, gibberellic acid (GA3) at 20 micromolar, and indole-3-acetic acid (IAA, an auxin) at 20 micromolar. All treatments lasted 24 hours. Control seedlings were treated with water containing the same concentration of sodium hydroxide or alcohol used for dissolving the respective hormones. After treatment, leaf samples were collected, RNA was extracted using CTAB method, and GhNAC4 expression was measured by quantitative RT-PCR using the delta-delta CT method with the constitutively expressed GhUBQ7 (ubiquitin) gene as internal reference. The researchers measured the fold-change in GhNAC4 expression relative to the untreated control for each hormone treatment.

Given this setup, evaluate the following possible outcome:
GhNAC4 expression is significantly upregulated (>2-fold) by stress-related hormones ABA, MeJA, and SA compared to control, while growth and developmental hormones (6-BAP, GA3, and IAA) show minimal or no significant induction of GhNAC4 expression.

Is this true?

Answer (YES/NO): NO